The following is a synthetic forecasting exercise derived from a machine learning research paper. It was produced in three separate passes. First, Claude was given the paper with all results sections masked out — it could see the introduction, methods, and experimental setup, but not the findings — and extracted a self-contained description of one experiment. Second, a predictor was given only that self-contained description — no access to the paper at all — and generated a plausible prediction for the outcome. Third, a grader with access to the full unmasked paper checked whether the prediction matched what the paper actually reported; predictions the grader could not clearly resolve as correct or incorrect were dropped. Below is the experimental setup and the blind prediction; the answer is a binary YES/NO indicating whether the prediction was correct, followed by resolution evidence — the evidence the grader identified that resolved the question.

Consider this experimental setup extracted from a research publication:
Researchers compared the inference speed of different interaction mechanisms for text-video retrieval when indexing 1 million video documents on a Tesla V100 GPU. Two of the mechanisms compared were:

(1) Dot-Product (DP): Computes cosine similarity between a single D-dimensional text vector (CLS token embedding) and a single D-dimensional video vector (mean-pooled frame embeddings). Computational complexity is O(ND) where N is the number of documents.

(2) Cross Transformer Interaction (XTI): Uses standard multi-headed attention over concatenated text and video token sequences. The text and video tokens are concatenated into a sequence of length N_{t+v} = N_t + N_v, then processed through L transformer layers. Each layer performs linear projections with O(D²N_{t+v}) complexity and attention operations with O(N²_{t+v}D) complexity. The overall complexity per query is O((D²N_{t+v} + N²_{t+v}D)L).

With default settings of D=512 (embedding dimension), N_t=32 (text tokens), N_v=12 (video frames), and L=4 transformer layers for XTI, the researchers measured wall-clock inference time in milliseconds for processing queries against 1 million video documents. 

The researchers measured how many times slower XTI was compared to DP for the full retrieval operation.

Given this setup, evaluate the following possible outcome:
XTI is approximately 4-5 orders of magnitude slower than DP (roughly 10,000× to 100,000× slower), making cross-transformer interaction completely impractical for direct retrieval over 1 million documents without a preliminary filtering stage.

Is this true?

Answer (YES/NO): NO